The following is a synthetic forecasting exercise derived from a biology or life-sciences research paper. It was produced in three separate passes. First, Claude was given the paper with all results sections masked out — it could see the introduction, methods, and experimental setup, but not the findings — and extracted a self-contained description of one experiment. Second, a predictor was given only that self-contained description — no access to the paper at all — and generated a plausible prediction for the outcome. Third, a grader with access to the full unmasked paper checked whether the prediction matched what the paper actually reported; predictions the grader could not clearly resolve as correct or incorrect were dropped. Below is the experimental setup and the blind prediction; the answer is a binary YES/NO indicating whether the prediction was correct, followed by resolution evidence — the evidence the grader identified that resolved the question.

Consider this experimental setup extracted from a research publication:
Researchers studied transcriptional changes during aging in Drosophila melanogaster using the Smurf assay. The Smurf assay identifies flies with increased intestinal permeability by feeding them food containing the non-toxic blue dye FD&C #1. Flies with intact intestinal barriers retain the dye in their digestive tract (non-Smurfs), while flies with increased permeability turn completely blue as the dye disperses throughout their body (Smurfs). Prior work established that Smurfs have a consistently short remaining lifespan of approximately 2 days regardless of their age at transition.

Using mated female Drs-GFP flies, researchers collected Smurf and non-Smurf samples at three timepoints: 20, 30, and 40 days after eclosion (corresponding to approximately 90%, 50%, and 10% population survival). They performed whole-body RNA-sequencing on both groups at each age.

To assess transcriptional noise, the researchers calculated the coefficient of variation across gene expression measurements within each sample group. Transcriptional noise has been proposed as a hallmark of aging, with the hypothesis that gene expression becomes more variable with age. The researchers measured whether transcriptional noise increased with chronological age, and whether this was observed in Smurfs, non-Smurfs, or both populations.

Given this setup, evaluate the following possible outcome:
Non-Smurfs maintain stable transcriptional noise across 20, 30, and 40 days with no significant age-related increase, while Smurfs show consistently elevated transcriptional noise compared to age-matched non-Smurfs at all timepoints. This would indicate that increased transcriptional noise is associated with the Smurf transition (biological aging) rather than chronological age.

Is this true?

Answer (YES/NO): NO